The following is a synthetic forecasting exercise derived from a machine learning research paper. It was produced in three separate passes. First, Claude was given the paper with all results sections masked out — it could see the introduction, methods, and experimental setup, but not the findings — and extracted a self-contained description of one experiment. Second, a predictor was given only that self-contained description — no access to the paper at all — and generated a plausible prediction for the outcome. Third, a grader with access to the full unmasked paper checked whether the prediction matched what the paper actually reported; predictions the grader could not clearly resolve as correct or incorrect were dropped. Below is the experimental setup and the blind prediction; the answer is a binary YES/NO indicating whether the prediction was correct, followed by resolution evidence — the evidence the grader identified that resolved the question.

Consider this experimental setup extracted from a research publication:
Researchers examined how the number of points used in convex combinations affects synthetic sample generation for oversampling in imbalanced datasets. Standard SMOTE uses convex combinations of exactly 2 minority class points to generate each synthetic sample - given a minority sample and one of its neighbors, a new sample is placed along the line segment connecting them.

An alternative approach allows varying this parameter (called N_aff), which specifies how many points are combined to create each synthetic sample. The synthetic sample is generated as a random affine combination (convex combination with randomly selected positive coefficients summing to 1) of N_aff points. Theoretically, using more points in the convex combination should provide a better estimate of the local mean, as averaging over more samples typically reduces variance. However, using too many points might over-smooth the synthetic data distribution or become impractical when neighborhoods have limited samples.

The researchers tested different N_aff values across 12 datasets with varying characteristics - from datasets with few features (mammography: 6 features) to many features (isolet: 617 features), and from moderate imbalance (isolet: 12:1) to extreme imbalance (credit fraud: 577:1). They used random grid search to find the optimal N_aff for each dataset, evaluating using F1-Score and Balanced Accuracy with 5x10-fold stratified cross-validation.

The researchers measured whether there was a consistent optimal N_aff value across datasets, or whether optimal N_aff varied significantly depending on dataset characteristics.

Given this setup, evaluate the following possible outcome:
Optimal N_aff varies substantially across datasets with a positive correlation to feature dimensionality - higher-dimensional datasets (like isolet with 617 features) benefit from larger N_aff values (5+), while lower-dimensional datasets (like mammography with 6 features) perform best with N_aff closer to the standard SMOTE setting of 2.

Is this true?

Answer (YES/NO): NO